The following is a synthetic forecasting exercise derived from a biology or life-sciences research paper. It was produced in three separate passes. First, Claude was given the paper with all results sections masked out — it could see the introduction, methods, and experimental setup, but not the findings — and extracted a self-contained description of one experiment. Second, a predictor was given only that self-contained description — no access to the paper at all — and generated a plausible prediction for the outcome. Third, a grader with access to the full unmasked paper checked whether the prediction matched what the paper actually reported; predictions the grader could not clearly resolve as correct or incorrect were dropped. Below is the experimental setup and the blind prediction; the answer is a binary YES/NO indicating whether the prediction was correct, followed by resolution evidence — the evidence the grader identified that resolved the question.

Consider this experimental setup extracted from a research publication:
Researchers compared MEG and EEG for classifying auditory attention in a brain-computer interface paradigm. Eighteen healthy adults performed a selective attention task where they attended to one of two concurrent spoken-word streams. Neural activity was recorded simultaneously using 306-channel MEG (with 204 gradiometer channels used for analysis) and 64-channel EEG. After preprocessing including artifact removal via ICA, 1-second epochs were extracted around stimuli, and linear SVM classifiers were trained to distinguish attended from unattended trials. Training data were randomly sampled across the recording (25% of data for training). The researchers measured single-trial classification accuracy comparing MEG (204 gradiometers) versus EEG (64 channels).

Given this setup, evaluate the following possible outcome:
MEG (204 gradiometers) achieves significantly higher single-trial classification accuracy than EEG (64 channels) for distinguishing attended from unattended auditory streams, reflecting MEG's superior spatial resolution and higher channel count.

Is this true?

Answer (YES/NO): YES